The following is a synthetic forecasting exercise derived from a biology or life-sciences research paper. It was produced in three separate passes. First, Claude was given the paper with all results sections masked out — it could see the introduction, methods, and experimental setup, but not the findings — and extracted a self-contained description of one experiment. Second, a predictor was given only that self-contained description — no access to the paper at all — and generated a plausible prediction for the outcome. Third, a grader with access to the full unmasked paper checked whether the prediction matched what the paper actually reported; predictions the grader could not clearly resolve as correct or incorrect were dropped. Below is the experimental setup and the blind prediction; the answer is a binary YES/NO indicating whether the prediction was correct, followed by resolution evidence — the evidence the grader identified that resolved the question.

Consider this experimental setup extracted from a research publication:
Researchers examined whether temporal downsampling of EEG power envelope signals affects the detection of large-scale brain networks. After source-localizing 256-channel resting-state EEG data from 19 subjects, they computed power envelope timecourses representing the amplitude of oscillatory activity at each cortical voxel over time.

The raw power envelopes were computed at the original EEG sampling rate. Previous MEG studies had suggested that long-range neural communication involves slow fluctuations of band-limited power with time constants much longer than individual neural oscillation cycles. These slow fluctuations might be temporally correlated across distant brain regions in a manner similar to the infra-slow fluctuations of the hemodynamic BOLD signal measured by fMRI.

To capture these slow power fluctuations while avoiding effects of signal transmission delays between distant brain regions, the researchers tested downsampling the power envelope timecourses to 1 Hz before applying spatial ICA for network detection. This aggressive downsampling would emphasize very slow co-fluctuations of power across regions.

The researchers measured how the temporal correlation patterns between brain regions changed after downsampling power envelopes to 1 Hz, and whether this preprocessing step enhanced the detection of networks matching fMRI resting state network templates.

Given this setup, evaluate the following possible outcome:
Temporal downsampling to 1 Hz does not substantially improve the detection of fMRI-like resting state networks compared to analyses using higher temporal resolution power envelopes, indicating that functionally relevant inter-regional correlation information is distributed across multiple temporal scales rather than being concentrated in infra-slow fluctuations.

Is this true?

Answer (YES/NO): NO